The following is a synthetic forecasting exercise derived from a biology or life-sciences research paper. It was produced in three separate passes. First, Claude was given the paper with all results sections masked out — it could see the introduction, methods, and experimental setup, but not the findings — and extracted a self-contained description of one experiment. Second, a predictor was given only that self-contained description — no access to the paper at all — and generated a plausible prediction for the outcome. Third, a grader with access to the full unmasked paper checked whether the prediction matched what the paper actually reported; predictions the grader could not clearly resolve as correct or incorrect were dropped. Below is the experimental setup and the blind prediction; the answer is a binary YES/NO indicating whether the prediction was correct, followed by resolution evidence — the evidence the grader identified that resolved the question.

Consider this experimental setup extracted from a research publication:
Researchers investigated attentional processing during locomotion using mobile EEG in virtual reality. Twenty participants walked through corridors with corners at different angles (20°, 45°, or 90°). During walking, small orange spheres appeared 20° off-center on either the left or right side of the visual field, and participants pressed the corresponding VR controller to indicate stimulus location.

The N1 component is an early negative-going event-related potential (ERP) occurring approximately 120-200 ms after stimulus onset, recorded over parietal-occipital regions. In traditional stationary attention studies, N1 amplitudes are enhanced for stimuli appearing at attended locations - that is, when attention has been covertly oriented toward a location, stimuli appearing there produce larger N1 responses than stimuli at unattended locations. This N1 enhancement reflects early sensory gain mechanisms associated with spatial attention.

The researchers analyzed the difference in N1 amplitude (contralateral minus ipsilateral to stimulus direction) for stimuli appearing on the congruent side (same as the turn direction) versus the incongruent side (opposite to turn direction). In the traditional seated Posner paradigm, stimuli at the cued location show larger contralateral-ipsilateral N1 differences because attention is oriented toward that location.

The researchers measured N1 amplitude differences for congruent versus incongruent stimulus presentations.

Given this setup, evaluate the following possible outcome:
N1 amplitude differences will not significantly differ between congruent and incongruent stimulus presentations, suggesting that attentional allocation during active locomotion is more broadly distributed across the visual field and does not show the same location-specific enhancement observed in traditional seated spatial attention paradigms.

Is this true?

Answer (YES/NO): YES